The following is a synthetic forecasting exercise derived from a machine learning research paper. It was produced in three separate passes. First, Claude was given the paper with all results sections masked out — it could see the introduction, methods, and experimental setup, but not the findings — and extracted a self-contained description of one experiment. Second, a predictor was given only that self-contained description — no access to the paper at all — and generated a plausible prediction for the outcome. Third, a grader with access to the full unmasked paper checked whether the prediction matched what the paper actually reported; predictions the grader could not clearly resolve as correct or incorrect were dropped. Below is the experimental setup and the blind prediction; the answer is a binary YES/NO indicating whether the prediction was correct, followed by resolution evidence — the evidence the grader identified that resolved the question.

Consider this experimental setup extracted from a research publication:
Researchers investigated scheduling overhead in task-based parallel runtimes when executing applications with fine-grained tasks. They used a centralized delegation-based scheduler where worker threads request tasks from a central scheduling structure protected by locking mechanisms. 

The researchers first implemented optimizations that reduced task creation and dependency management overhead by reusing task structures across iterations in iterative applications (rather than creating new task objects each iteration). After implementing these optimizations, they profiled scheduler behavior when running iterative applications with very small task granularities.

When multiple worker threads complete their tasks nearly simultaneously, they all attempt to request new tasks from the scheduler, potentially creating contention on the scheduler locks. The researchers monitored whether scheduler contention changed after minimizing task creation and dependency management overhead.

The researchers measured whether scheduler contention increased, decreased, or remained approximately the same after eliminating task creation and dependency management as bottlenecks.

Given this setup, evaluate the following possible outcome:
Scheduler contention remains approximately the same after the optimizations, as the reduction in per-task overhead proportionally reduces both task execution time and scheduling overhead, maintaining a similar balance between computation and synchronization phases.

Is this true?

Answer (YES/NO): NO